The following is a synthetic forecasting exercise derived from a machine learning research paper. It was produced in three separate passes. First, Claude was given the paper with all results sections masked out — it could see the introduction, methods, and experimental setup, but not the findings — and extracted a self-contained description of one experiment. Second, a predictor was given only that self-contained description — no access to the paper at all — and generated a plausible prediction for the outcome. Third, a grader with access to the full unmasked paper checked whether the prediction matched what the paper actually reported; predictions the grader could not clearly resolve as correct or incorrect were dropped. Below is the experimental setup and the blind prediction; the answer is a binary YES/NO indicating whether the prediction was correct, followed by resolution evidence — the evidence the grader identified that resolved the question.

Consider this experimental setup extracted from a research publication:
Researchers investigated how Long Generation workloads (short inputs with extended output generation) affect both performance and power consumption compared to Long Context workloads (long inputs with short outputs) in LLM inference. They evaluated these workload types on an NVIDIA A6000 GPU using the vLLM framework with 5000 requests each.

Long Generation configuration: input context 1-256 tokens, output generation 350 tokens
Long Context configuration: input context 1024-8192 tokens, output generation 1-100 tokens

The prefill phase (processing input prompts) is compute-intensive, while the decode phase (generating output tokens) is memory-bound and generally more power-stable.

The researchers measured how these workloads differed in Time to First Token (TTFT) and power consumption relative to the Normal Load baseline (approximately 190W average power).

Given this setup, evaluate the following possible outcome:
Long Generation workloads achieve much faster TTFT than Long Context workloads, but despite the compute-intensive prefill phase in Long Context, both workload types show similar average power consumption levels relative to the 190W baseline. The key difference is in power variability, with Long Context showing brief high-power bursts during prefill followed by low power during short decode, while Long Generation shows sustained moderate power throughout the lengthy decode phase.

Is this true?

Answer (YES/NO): NO